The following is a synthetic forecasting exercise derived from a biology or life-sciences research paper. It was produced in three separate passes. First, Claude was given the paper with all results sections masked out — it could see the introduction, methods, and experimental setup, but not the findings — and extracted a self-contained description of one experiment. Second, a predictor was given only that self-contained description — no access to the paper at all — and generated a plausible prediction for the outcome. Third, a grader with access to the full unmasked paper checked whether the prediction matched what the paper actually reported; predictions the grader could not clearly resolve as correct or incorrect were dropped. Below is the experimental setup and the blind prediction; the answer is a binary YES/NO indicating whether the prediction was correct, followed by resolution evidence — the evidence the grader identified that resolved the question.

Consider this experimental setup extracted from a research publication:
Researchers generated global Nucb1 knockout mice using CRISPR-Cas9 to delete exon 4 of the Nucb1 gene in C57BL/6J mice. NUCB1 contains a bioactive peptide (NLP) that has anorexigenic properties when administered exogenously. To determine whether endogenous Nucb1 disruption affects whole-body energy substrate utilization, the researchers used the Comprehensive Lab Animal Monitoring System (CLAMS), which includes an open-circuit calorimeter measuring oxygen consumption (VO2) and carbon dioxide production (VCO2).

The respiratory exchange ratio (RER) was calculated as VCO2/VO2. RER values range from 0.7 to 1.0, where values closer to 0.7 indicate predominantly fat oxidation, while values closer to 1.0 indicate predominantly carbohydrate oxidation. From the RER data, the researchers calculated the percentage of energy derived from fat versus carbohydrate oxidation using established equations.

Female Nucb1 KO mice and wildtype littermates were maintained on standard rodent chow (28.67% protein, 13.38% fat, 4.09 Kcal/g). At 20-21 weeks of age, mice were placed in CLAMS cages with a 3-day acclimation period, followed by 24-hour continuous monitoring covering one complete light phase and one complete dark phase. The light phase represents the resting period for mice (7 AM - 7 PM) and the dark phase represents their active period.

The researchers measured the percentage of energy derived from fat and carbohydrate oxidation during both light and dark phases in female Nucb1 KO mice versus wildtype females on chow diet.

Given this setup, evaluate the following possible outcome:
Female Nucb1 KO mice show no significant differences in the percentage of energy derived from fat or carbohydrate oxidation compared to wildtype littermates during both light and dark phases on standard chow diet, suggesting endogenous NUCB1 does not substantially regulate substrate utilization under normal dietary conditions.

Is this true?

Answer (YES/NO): NO